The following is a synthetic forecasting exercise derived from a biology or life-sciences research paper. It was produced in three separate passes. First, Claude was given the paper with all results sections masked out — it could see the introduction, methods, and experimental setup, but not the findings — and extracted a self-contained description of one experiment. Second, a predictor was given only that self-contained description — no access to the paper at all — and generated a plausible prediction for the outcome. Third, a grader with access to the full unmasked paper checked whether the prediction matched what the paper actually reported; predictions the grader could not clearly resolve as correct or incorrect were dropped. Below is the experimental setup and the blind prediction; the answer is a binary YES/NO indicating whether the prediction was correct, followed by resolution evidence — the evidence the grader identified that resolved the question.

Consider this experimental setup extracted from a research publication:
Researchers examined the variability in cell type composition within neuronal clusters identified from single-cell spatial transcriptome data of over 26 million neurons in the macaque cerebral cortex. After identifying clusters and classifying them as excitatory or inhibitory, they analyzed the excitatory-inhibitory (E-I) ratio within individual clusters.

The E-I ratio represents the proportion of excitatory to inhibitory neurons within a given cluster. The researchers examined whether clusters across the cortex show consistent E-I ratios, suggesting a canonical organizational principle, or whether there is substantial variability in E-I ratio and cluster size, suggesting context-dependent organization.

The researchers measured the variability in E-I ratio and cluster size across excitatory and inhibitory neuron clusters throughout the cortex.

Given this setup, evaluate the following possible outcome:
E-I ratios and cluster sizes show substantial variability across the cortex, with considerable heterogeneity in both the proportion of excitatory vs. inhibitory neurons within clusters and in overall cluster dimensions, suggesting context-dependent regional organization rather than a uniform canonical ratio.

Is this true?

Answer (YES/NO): YES